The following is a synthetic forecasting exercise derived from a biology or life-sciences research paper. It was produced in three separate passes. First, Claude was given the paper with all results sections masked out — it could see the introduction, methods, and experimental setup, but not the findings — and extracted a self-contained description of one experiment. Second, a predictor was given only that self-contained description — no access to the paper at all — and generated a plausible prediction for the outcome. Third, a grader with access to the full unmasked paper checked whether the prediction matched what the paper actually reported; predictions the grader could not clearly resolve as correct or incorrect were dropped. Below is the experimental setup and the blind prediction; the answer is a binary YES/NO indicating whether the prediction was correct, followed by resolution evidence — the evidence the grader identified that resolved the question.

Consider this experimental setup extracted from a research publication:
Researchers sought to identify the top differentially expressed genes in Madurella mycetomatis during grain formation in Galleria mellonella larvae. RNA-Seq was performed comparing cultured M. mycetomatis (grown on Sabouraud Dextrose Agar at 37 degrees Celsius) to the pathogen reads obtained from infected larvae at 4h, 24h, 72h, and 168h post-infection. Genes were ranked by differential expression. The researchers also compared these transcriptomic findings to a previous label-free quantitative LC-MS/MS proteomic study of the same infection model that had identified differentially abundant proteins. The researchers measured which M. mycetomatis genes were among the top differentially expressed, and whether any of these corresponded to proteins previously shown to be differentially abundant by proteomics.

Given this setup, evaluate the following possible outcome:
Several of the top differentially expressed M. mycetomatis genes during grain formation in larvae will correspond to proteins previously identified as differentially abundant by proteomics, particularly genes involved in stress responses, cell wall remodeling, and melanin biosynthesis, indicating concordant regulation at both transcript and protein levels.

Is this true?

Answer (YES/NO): NO